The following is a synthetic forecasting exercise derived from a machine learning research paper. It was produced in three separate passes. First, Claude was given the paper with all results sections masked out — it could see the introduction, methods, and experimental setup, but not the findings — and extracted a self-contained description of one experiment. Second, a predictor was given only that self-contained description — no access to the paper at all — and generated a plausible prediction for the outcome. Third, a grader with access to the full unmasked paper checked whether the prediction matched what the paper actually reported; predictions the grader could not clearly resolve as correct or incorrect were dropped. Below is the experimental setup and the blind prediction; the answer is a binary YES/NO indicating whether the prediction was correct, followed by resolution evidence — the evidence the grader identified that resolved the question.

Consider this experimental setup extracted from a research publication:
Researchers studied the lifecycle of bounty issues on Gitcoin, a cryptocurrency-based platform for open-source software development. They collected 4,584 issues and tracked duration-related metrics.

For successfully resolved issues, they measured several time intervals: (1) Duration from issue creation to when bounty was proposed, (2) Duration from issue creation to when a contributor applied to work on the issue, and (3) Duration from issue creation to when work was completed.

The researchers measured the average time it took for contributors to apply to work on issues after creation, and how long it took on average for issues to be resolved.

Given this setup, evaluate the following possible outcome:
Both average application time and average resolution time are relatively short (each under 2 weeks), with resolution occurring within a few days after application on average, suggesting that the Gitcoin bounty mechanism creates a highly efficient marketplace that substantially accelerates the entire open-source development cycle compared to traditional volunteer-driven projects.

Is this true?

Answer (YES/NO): NO